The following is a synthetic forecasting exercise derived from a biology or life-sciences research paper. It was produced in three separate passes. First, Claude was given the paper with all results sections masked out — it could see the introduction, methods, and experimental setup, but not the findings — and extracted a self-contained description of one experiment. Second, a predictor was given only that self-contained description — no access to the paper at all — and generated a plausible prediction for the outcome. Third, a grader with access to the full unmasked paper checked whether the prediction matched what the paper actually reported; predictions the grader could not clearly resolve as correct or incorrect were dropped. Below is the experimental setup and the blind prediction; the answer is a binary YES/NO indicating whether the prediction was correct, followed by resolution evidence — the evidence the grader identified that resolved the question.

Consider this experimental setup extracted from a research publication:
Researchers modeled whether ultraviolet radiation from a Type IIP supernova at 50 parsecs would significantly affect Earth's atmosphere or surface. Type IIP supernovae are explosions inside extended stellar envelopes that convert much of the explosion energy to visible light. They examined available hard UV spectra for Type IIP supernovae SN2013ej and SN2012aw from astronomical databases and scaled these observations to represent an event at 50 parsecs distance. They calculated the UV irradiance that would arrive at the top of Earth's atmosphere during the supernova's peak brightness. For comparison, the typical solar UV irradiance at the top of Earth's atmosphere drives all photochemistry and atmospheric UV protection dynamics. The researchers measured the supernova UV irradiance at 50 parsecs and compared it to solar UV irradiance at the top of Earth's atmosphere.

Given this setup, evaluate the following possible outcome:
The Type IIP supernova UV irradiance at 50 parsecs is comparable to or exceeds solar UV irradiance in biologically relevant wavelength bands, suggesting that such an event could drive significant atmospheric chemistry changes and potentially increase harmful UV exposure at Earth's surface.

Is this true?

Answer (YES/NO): NO